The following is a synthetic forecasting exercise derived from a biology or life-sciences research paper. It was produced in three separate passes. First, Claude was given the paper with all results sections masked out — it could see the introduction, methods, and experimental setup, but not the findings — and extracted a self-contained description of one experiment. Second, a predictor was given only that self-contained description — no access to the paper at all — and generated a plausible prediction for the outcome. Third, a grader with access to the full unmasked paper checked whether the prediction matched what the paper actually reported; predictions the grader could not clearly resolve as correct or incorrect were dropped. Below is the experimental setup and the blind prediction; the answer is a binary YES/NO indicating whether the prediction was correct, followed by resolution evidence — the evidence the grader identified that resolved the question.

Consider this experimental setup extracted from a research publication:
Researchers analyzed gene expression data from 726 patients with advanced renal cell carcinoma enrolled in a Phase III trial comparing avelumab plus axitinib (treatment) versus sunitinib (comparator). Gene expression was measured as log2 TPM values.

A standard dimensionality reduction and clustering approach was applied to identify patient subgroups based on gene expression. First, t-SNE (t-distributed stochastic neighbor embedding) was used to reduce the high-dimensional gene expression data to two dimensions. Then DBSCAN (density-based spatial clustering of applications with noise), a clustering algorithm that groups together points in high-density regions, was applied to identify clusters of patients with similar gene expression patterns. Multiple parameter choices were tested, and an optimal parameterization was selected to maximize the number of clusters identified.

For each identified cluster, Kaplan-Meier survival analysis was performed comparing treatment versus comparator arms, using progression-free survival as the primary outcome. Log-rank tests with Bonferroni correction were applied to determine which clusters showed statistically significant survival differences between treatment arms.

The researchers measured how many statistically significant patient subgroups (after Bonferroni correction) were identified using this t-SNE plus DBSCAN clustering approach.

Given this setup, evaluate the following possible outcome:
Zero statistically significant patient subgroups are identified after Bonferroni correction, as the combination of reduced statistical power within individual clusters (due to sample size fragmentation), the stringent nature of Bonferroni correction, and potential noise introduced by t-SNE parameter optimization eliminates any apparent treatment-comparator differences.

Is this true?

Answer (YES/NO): NO